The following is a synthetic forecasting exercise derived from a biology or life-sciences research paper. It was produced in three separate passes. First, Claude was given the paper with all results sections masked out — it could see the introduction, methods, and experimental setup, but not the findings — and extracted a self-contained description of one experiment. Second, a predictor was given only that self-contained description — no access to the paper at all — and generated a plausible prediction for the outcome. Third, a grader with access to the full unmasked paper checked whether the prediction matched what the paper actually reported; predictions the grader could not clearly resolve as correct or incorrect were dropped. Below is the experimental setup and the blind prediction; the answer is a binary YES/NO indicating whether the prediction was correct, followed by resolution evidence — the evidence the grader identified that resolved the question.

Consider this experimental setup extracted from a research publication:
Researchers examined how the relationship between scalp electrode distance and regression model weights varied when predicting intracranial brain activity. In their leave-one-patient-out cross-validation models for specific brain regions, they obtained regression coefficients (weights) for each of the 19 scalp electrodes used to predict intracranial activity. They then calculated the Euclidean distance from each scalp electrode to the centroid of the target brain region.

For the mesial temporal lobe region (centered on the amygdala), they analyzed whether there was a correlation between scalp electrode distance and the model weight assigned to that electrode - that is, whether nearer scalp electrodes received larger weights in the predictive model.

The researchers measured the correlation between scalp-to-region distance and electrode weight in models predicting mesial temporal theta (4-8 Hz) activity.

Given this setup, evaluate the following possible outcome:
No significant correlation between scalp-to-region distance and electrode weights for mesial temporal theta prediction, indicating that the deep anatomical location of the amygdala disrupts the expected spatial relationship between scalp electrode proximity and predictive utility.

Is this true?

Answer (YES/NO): NO